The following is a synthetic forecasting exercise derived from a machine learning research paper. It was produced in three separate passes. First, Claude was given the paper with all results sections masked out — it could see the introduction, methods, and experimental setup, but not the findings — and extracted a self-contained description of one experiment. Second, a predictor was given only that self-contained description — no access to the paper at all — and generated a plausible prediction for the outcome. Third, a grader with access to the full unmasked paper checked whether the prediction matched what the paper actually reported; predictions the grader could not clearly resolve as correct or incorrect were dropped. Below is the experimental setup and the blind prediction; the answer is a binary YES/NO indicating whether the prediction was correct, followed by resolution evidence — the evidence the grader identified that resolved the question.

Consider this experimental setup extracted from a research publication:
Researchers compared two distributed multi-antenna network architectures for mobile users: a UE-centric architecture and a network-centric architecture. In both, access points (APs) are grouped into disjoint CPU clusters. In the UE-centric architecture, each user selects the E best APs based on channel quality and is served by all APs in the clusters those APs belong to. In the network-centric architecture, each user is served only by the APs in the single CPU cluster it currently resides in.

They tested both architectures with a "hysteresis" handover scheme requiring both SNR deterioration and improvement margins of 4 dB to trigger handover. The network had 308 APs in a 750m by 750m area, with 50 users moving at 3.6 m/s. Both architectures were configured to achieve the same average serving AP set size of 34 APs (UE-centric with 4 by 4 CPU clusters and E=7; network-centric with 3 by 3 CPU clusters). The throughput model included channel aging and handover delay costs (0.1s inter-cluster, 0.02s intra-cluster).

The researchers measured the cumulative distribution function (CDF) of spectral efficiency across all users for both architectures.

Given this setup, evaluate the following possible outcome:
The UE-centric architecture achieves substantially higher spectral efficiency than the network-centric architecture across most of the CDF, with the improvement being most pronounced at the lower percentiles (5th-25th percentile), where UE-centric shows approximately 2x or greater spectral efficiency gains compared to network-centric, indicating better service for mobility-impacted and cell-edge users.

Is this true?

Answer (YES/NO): NO